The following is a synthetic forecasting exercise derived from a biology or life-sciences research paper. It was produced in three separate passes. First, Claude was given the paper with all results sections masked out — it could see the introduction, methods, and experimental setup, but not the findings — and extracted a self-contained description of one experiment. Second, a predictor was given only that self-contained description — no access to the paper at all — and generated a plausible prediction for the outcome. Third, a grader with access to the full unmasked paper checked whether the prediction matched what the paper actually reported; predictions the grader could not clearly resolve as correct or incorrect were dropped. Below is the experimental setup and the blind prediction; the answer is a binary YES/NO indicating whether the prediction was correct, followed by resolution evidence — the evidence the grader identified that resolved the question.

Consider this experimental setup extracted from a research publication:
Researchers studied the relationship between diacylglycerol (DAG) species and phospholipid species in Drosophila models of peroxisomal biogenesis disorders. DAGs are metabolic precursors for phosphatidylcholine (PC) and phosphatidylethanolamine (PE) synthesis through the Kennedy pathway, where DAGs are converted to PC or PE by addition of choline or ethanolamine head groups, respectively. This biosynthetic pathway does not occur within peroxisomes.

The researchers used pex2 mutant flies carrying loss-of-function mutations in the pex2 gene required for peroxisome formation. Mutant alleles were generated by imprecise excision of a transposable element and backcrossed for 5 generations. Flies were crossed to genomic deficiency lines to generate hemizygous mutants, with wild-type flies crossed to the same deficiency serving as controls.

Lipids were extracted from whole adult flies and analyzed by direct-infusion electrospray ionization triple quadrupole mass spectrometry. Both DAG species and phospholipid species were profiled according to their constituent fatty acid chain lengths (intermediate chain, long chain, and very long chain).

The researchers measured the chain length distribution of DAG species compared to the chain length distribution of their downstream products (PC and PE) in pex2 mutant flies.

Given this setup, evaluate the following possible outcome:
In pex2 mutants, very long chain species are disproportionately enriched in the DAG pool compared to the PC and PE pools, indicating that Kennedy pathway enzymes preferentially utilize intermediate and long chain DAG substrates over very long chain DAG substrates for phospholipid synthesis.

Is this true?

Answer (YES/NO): NO